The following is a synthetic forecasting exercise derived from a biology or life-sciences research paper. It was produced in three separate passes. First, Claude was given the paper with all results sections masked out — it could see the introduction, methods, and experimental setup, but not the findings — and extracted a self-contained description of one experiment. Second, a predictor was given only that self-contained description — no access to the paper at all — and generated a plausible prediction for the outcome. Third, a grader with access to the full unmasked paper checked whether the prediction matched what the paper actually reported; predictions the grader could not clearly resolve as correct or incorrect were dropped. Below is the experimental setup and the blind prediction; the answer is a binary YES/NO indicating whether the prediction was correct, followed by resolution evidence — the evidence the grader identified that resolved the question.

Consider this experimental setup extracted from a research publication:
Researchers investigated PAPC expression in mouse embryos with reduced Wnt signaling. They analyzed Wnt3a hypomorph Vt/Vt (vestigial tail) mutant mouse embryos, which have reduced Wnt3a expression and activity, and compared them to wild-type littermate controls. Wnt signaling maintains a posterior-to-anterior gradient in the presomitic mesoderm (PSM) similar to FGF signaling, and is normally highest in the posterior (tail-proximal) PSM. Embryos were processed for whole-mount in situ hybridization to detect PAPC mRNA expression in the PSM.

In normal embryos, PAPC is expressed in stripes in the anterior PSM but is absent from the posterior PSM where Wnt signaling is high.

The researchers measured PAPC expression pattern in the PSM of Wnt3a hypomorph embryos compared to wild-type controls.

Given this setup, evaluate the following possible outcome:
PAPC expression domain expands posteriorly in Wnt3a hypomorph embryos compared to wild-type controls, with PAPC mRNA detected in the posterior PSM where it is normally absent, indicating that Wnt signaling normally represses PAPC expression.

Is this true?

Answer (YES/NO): NO